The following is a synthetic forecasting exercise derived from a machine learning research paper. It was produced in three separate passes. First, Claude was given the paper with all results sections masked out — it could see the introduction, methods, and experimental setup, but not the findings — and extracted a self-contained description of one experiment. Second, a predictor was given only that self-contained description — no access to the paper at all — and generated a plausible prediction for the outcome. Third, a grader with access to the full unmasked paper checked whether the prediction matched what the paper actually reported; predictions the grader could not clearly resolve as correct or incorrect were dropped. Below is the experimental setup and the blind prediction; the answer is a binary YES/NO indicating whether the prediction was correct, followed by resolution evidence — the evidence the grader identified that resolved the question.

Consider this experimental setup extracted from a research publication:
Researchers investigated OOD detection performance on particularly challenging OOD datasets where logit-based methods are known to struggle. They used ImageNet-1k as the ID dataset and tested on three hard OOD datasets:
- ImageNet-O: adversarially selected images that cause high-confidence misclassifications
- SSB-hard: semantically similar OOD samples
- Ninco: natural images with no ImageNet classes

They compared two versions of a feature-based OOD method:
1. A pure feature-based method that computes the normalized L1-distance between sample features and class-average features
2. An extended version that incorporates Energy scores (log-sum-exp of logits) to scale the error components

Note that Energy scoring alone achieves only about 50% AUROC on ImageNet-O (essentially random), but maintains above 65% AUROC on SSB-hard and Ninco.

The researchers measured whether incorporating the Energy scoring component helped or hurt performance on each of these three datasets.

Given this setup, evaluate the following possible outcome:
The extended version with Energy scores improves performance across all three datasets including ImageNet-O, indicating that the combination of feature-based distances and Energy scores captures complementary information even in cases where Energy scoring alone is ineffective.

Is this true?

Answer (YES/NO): NO